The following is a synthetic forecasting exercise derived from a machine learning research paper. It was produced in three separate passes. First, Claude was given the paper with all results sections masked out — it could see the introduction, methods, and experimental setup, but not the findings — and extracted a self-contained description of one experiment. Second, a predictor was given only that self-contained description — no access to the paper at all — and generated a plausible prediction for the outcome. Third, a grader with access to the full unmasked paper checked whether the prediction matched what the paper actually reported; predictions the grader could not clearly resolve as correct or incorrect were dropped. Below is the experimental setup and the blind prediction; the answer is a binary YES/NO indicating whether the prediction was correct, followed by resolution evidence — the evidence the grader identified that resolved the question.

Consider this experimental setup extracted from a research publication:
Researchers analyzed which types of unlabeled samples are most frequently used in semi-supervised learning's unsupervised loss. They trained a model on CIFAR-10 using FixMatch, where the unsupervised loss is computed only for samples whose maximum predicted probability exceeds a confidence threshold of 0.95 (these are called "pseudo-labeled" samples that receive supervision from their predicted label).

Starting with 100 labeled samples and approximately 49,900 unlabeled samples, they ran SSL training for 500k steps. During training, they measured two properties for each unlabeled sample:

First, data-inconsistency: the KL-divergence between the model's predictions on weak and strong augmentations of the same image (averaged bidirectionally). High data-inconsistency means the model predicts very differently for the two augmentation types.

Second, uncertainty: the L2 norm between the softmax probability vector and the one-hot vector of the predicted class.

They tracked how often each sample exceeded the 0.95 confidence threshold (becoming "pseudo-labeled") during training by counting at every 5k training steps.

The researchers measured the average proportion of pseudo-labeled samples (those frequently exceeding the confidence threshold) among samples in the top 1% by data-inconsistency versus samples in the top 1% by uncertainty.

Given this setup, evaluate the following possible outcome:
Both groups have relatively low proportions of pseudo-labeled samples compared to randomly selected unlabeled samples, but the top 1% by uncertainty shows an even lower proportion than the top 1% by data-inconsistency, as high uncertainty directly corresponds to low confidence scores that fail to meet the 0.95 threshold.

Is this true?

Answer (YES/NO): NO